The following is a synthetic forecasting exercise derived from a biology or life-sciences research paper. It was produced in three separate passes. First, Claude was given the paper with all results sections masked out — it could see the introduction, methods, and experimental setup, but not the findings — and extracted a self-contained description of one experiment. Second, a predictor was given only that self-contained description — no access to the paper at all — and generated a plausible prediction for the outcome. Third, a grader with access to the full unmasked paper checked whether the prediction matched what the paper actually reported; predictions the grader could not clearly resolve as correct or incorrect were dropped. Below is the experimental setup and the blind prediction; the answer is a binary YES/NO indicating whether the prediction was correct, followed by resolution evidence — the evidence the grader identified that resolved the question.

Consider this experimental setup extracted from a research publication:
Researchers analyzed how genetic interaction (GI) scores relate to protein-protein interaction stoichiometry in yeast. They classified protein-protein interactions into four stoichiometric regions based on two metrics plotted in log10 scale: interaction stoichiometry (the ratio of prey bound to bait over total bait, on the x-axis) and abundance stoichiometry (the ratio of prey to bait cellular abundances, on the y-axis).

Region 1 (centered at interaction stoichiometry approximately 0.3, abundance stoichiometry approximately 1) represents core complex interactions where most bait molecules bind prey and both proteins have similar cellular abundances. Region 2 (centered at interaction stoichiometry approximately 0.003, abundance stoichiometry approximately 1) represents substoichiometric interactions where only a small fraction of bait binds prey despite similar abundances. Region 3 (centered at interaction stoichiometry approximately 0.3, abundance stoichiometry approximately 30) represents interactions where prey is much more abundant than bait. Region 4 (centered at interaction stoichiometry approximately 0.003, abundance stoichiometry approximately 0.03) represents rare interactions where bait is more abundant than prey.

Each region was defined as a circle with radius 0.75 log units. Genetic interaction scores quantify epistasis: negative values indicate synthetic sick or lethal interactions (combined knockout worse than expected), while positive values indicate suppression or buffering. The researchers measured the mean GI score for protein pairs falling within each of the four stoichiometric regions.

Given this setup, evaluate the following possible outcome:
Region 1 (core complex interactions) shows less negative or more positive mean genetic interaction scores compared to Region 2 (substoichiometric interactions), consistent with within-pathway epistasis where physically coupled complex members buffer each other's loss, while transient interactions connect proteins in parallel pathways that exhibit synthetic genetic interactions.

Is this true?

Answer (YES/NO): NO